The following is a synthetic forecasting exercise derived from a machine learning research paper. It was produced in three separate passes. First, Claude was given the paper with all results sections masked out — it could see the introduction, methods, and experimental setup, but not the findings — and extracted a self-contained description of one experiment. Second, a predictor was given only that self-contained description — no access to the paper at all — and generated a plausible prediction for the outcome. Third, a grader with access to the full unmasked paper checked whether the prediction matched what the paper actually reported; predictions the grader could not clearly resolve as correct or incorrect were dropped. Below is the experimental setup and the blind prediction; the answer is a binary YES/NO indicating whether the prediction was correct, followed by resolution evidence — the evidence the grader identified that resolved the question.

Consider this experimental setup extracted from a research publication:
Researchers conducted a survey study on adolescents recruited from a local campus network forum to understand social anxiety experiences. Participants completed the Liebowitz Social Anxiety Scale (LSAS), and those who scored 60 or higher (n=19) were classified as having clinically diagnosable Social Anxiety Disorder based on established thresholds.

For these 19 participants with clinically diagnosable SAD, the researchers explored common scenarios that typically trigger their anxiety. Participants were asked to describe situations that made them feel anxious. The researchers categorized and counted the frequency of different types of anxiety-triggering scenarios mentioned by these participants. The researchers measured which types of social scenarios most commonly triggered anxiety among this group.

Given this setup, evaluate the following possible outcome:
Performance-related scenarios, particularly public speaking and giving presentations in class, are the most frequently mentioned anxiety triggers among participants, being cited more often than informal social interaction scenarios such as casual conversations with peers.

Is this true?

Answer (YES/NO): YES